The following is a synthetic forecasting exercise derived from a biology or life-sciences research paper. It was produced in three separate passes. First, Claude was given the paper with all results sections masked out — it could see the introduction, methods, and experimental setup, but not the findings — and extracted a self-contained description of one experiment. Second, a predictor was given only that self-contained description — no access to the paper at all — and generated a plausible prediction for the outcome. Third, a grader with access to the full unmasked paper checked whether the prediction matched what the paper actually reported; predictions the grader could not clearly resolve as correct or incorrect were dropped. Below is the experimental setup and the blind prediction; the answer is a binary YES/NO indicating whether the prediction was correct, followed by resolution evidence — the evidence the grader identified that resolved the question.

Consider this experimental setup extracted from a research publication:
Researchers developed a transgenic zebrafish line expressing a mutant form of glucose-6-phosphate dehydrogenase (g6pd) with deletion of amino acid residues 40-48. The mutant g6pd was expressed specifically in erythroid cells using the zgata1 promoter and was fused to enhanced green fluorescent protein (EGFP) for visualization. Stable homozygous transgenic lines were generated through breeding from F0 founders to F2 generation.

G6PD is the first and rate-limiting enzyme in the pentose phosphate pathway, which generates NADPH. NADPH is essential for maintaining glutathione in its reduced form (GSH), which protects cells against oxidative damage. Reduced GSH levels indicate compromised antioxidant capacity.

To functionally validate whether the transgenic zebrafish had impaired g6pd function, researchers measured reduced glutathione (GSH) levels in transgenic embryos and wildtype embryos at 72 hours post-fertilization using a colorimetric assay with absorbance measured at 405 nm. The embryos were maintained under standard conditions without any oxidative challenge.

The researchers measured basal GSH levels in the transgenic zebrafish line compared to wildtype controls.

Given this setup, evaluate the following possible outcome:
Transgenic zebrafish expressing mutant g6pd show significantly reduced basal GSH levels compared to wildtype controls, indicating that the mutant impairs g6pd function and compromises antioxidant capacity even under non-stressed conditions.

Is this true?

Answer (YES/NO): YES